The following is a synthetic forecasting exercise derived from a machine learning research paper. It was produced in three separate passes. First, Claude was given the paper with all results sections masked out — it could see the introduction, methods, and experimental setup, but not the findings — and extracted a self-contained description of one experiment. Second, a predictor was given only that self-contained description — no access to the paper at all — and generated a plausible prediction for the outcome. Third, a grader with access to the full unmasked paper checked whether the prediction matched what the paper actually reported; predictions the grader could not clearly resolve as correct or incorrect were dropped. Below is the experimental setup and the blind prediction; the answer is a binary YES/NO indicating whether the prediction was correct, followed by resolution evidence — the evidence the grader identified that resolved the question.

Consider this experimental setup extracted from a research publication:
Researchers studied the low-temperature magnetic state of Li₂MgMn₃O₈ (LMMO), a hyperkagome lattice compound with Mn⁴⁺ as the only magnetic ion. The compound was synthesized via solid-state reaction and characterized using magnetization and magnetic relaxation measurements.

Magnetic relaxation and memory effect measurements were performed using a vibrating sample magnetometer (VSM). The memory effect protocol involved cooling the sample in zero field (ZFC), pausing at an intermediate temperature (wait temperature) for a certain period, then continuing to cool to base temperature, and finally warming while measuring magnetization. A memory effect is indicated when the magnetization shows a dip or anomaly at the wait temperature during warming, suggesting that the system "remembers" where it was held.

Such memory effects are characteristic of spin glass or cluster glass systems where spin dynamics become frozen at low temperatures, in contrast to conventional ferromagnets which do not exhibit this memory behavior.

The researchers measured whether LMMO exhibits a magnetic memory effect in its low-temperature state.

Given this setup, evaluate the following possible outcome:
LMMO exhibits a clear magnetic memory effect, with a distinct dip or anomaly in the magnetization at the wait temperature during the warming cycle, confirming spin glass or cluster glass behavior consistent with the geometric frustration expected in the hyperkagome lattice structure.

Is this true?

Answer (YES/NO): YES